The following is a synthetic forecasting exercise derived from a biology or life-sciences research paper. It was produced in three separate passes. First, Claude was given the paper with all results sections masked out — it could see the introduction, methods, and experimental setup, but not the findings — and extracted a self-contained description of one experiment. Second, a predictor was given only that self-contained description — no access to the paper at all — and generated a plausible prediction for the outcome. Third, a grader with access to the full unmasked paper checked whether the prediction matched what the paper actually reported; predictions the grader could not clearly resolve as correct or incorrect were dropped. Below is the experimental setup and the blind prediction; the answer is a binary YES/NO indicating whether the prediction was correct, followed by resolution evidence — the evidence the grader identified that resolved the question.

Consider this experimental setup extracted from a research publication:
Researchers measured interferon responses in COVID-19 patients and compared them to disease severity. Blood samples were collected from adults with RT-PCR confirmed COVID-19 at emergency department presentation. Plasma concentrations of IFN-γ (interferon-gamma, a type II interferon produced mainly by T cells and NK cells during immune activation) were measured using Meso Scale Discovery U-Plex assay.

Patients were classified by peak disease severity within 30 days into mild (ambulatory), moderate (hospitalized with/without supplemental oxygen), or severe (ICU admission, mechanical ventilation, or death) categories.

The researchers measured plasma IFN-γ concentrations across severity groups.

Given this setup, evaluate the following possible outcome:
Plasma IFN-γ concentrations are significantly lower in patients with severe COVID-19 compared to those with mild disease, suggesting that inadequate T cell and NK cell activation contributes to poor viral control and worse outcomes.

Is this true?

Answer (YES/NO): NO